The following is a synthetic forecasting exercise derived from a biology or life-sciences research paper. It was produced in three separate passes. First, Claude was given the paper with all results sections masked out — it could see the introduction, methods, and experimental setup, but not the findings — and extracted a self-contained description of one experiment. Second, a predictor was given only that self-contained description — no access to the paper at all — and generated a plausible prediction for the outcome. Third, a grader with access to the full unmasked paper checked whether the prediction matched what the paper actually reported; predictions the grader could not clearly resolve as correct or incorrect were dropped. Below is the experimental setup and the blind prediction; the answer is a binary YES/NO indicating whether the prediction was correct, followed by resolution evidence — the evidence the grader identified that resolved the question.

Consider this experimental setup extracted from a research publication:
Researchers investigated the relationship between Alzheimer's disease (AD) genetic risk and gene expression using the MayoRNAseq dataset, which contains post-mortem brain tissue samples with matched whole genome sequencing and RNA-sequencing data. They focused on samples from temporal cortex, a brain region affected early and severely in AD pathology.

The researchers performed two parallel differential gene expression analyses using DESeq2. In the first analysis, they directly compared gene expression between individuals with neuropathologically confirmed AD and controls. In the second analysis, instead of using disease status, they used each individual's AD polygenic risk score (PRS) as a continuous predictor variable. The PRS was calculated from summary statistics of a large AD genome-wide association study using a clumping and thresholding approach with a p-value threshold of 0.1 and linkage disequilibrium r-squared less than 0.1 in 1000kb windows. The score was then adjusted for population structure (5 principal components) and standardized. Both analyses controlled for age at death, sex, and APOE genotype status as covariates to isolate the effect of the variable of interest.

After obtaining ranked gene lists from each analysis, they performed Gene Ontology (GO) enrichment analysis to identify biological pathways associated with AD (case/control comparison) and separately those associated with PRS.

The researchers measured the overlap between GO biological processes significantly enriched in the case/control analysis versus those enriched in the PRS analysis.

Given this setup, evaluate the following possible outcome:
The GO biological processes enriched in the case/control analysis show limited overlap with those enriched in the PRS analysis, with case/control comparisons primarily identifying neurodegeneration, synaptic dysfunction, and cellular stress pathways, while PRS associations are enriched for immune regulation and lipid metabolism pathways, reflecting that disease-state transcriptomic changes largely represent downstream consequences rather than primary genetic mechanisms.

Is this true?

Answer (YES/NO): NO